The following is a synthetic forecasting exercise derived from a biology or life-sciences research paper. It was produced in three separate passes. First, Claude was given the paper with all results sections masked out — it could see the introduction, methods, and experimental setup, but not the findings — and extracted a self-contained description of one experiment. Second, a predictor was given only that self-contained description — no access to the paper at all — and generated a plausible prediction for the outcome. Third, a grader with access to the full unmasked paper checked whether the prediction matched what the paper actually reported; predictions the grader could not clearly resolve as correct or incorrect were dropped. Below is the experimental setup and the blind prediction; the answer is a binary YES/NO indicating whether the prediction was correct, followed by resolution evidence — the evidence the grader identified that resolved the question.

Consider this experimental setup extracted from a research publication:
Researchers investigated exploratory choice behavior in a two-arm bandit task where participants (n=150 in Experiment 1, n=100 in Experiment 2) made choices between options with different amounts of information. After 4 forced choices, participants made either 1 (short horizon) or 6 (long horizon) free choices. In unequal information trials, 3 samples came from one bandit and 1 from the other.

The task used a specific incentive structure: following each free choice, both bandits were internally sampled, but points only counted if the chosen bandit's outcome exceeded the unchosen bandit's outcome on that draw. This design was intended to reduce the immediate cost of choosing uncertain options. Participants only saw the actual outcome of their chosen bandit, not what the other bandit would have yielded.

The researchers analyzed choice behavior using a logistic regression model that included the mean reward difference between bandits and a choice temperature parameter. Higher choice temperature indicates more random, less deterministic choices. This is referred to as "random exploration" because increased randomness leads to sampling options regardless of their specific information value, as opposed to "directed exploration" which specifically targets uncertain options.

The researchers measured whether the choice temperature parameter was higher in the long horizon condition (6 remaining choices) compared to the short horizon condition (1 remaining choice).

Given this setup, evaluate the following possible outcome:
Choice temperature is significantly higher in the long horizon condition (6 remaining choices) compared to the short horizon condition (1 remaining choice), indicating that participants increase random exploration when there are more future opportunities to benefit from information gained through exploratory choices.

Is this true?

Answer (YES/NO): YES